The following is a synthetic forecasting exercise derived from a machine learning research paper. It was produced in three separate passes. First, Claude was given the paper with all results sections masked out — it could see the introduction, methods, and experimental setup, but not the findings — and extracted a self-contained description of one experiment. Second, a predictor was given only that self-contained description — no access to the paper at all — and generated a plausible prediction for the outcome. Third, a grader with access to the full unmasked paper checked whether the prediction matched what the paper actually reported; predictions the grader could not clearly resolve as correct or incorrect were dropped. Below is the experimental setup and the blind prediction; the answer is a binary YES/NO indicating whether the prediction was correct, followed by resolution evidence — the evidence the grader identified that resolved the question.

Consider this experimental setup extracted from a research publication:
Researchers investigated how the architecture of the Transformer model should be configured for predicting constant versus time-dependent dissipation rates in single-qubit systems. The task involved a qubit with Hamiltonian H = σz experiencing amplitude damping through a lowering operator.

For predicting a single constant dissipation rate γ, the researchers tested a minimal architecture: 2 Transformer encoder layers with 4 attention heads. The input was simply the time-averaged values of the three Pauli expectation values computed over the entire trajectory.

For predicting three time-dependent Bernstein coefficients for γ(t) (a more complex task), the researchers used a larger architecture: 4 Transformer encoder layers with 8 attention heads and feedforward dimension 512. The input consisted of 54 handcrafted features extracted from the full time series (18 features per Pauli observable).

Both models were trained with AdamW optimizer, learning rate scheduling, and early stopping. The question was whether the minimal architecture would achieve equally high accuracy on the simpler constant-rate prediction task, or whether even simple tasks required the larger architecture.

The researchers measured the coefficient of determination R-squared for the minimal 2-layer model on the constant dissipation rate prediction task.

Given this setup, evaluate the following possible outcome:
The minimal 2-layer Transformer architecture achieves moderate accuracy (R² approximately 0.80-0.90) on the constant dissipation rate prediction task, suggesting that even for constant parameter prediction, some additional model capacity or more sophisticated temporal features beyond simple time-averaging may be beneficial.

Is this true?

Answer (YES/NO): NO